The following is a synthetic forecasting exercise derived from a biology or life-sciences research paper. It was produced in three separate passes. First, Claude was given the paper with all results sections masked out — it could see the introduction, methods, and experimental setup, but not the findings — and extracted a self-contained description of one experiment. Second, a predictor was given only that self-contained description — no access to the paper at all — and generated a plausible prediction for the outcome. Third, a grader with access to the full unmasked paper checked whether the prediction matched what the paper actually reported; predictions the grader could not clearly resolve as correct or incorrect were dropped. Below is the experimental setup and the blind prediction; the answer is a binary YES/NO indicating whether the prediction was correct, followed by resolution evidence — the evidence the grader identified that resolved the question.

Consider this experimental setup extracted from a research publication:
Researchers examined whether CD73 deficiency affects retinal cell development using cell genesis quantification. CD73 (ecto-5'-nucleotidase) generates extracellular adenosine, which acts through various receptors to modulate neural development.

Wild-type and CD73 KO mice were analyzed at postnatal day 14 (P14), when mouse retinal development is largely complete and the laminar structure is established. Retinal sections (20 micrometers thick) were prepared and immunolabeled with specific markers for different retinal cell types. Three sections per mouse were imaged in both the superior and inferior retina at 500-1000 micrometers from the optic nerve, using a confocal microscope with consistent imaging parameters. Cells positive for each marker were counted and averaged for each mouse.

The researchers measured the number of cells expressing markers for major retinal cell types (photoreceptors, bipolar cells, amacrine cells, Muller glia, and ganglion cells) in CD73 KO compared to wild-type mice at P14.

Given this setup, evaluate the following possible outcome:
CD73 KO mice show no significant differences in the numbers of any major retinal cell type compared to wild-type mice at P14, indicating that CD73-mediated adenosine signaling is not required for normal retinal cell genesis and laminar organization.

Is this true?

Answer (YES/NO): YES